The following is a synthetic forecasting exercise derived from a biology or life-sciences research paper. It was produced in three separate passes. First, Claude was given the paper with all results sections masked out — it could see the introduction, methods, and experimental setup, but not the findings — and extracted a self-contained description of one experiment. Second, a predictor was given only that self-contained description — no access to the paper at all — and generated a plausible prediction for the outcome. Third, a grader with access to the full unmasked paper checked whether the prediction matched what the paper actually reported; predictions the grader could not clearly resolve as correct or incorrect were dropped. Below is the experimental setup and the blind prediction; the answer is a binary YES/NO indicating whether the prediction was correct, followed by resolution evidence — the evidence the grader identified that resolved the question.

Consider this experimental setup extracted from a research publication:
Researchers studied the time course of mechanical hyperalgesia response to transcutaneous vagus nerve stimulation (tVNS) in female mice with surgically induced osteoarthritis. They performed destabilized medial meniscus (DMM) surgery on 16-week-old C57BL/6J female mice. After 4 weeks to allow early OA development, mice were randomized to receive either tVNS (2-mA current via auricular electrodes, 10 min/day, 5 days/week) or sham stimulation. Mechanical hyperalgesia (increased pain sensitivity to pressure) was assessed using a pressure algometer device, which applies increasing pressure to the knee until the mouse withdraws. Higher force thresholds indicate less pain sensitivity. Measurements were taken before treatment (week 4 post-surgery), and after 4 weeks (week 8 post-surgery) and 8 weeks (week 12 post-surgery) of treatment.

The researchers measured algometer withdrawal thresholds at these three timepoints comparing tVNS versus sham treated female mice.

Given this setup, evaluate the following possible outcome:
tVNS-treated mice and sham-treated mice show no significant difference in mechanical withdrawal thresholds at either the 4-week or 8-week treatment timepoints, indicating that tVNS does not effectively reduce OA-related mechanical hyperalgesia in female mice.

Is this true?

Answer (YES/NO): NO